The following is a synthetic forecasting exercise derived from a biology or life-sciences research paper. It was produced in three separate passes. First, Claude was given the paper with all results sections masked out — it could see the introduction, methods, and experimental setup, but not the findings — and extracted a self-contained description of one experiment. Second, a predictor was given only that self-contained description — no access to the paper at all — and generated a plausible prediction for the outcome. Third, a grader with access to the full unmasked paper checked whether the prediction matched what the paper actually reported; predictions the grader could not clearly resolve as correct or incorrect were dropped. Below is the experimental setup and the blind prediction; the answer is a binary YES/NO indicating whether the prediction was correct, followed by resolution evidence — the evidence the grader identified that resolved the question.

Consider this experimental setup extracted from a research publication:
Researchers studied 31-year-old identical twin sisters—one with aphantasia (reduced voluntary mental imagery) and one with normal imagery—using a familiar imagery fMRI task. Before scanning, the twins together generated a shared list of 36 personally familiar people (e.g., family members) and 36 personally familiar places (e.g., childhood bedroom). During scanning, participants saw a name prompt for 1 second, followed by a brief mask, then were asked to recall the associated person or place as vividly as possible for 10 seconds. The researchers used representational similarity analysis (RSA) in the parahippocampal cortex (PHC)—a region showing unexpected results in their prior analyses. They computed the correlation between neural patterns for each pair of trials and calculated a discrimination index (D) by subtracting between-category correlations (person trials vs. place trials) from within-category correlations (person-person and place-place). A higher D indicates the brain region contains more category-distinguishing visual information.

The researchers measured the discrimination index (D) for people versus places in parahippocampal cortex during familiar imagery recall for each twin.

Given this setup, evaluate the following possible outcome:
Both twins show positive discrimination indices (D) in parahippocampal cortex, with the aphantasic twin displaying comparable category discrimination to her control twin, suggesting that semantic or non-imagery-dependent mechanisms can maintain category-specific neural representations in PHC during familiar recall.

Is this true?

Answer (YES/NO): NO